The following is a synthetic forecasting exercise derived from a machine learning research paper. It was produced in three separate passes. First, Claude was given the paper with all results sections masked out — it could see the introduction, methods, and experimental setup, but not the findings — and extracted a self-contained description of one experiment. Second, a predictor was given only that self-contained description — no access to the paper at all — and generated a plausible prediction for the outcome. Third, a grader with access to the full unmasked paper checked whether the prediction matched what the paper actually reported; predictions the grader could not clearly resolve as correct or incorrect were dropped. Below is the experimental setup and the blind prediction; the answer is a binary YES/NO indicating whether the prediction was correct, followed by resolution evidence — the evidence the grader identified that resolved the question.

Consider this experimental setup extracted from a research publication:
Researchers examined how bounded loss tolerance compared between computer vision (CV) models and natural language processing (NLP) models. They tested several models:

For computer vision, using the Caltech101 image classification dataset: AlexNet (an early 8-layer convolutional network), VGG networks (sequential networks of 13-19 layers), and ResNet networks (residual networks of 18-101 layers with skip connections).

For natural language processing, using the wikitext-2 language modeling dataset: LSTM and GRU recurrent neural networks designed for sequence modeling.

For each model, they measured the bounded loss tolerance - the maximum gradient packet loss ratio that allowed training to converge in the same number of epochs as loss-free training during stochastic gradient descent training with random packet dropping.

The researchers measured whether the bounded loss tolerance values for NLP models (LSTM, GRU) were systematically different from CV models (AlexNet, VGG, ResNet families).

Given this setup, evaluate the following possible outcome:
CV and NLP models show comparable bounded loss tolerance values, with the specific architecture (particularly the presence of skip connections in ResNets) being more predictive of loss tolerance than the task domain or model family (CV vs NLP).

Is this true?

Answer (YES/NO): NO